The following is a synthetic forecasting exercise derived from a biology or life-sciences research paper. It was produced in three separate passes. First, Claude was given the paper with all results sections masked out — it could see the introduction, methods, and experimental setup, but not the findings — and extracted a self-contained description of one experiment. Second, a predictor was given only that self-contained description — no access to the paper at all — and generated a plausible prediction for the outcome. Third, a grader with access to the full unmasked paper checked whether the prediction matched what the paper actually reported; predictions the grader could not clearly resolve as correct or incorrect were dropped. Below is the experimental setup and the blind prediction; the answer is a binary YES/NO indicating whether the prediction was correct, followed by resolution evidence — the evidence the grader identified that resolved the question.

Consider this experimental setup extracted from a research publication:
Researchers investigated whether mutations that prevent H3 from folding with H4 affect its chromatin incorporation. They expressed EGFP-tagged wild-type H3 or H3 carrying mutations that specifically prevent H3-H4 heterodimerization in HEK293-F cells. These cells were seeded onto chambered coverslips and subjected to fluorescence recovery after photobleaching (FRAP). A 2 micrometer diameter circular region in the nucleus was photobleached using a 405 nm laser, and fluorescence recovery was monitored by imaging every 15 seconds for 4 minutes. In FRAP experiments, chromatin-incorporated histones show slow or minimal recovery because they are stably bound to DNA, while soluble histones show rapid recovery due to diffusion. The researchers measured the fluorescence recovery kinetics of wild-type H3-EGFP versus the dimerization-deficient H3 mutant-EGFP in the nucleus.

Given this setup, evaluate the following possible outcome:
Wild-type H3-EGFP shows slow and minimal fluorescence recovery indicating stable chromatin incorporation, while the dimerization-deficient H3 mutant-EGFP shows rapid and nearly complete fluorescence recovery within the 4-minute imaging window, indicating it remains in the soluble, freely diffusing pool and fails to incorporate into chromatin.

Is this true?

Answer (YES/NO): YES